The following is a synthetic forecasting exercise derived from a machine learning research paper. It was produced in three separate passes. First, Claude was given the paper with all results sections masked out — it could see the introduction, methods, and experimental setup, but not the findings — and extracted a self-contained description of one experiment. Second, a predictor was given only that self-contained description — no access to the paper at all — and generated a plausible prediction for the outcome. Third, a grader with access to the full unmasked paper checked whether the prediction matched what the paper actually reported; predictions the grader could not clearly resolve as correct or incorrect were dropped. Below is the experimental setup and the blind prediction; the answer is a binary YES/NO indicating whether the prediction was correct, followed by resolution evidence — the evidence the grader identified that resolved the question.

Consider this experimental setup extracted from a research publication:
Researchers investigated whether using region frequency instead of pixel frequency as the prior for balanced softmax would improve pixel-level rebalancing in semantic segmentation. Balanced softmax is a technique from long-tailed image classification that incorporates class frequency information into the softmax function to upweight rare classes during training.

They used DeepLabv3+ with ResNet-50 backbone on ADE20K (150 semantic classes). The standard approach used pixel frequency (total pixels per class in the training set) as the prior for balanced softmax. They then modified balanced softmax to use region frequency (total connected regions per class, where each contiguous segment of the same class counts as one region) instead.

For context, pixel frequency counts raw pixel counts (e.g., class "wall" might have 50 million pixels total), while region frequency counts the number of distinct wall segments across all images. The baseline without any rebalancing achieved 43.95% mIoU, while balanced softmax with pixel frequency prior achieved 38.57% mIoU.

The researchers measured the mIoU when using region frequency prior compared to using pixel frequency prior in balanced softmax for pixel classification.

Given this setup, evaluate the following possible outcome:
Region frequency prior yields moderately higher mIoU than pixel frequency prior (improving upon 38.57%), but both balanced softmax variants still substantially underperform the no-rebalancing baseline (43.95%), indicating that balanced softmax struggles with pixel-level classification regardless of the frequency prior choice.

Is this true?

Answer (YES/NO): YES